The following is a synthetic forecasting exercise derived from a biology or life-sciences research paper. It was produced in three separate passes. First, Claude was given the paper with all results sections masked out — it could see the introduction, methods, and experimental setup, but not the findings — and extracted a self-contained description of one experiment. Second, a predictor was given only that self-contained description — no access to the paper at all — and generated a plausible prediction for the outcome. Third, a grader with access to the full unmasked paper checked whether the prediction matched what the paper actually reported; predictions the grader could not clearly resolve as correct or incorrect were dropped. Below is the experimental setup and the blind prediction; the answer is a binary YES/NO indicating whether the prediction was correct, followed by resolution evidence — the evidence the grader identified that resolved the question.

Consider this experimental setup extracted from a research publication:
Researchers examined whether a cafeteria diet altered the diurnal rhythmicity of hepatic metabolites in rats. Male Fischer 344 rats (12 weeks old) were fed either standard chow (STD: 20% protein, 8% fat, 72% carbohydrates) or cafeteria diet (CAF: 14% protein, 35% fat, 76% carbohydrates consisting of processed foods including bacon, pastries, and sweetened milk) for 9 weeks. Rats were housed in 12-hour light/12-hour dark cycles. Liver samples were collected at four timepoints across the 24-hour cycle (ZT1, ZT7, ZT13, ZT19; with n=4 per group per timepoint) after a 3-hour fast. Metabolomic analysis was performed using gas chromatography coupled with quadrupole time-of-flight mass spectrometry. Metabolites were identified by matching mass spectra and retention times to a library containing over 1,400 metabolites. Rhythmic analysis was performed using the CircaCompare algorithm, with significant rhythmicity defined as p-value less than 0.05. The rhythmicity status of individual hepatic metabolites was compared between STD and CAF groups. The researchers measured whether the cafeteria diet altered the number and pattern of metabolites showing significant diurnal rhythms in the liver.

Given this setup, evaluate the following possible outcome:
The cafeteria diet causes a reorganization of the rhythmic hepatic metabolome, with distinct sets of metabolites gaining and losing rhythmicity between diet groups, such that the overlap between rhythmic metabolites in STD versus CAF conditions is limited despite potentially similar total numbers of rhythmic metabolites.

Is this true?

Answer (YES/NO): YES